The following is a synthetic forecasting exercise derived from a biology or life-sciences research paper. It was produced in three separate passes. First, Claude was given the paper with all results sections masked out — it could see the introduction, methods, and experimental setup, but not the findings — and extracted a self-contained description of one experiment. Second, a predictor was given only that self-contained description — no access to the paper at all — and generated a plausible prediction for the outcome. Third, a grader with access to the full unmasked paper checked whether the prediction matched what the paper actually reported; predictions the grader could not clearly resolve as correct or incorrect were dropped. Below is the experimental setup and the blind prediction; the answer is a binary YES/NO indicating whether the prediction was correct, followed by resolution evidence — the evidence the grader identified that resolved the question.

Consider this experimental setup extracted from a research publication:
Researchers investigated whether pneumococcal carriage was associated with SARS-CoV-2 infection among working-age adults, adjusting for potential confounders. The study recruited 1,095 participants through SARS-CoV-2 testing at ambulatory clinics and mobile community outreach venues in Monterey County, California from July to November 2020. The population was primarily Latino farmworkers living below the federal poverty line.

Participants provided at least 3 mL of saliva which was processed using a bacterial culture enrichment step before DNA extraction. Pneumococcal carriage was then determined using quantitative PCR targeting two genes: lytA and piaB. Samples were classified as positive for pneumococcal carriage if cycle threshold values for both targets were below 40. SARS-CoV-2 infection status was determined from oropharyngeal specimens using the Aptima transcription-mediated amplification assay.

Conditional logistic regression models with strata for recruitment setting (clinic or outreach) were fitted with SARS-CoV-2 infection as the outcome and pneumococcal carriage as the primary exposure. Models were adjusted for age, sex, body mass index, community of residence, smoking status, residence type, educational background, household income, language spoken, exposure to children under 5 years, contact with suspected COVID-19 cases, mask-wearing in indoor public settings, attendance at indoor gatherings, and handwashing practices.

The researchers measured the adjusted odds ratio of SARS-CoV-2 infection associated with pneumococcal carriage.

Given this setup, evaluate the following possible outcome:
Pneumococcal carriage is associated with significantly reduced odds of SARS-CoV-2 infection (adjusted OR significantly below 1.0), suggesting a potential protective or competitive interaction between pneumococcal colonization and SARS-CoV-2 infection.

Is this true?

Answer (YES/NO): NO